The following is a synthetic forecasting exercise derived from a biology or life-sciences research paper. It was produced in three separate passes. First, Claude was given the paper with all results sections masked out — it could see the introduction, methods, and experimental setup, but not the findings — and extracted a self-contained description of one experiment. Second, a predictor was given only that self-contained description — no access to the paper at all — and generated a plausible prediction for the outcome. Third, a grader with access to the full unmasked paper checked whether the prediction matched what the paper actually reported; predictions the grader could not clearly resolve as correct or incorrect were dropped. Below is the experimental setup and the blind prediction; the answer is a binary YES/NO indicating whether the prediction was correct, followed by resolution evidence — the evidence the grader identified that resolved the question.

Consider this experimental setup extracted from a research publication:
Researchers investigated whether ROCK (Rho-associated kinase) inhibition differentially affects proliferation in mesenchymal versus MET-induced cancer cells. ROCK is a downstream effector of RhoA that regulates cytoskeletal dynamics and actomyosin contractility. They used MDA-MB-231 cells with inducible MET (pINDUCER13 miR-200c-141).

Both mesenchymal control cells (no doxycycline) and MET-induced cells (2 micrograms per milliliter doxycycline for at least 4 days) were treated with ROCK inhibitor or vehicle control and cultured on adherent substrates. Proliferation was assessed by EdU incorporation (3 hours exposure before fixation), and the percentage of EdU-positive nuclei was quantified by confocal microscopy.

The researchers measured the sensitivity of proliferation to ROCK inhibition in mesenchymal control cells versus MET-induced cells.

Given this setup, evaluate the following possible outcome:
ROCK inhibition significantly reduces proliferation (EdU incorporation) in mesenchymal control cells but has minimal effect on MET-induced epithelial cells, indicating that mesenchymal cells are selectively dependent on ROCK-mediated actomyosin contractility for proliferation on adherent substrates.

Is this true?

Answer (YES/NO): YES